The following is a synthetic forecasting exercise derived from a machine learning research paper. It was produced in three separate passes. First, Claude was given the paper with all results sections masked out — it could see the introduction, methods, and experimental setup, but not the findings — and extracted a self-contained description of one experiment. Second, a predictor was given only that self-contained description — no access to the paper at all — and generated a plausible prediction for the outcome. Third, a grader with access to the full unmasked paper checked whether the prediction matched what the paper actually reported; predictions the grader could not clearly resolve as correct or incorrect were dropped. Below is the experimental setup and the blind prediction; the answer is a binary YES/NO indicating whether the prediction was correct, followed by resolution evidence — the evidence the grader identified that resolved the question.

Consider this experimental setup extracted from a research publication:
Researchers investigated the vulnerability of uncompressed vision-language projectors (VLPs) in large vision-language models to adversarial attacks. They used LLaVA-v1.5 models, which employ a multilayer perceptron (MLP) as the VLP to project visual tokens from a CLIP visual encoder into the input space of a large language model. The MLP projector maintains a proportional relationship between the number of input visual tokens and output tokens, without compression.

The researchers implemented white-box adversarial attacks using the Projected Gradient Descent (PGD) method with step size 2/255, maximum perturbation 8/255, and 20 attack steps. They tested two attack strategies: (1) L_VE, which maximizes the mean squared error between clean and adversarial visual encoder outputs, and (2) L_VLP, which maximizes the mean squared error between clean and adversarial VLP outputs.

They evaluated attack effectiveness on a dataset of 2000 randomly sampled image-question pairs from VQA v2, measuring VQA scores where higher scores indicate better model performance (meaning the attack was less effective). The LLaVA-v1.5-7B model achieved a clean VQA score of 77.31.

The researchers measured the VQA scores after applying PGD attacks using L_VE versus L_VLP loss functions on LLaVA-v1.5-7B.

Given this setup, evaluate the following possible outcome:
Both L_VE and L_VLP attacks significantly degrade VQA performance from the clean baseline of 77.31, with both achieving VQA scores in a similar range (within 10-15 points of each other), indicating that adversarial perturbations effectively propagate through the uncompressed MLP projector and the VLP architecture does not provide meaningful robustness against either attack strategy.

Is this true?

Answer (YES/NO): YES